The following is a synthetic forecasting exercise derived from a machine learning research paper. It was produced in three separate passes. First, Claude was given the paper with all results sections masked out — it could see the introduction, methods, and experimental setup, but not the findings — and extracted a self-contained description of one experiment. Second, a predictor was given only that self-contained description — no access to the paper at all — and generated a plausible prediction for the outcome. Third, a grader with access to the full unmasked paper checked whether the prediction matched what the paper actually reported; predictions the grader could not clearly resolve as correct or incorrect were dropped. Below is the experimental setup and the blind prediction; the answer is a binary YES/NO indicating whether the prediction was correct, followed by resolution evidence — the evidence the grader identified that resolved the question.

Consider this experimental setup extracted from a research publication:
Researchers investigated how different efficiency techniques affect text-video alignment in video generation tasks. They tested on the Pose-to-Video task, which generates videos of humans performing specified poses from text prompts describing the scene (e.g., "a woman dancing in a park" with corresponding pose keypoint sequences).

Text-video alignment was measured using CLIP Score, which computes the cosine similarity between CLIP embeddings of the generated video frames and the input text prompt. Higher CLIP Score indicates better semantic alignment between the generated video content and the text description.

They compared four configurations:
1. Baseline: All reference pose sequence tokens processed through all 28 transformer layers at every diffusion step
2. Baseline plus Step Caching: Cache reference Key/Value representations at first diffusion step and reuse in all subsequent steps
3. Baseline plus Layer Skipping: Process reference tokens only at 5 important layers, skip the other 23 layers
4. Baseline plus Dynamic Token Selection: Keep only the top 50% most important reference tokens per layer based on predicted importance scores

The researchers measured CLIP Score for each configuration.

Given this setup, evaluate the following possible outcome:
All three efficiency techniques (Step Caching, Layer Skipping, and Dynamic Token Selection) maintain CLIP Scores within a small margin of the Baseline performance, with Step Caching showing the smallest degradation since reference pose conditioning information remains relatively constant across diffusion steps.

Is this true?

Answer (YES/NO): NO